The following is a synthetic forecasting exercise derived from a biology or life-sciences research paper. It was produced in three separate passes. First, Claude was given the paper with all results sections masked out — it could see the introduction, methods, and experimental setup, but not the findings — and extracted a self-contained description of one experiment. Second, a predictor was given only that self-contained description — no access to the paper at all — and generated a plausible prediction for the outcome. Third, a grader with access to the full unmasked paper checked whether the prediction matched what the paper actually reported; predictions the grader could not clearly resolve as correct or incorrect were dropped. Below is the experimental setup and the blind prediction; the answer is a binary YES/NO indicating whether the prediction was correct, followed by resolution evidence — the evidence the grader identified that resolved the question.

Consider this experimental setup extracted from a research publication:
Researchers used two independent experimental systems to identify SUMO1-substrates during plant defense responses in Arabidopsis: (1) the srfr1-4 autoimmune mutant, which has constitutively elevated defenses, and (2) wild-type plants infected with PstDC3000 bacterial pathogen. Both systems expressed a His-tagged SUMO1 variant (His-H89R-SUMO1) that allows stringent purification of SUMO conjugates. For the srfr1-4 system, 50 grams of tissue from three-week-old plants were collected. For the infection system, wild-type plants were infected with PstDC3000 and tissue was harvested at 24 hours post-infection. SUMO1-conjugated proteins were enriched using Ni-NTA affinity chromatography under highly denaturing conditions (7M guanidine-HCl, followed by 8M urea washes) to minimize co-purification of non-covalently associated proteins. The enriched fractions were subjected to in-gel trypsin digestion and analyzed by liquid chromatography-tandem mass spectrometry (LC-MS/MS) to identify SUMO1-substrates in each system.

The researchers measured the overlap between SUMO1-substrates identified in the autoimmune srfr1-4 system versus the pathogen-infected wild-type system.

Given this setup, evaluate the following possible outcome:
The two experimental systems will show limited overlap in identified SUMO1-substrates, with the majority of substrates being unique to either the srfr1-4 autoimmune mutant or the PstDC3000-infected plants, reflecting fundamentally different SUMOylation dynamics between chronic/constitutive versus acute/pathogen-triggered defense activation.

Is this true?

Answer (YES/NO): NO